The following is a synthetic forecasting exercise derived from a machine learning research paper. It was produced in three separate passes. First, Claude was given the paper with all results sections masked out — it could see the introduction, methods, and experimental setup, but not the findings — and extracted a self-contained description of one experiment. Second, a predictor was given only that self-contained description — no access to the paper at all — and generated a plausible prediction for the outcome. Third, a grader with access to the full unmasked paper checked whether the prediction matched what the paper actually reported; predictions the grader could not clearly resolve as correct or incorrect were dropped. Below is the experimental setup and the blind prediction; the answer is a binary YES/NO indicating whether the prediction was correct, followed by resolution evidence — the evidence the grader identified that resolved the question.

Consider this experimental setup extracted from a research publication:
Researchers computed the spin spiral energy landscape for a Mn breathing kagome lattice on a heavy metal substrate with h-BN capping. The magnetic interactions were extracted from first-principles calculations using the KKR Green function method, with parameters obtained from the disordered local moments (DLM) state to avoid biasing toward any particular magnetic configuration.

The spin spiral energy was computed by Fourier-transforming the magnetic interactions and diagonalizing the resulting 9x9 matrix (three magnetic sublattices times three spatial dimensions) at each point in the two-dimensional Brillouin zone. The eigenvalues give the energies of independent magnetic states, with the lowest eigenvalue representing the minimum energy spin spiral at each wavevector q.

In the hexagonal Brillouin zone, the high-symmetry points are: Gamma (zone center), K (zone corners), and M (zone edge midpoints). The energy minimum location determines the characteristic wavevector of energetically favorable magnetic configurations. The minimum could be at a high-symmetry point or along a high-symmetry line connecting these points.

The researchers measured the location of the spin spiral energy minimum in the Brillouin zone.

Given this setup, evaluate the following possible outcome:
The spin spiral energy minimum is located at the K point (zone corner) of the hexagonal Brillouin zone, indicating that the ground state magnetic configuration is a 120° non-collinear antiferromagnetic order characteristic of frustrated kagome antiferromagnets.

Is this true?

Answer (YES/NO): NO